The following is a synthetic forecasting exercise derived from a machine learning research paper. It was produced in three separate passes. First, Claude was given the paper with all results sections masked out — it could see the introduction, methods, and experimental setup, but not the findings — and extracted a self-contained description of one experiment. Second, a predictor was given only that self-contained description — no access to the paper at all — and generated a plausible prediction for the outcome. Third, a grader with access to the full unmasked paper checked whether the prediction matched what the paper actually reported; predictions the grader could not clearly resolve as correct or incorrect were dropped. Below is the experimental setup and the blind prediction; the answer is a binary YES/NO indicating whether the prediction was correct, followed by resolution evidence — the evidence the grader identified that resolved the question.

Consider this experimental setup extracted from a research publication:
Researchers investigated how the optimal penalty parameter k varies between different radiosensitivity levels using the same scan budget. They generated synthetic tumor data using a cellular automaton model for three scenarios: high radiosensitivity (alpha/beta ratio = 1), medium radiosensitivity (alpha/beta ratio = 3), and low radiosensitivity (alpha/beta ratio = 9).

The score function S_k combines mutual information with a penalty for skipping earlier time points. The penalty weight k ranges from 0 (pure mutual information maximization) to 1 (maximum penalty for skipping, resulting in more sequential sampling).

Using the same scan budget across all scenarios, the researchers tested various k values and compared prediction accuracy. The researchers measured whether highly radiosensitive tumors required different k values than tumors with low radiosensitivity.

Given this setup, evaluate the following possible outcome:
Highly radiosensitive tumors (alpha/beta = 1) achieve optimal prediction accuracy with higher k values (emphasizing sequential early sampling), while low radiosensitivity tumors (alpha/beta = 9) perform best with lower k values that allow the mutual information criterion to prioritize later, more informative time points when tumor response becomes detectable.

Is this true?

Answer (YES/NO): YES